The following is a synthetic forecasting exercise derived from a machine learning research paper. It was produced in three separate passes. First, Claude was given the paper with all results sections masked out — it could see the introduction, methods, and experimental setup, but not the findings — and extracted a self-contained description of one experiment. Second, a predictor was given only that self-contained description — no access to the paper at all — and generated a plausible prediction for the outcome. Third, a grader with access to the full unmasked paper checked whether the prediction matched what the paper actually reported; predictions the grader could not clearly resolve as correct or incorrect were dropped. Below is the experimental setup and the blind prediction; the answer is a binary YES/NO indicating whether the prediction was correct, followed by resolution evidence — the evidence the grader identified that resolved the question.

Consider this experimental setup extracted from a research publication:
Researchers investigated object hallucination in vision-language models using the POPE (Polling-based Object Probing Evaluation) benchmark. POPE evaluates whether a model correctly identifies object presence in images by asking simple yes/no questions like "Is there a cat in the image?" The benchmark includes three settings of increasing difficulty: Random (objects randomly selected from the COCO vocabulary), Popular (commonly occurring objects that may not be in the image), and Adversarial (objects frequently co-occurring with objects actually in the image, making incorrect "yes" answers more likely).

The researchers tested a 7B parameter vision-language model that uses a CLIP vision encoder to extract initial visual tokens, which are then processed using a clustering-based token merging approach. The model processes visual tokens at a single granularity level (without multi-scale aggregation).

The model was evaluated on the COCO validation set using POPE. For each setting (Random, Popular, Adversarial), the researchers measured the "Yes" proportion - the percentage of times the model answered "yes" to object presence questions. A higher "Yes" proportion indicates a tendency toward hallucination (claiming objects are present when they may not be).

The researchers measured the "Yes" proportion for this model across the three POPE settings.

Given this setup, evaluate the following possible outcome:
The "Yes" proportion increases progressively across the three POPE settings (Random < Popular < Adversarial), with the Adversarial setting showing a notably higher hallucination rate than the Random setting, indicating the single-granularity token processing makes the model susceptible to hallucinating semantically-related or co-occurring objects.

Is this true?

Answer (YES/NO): YES